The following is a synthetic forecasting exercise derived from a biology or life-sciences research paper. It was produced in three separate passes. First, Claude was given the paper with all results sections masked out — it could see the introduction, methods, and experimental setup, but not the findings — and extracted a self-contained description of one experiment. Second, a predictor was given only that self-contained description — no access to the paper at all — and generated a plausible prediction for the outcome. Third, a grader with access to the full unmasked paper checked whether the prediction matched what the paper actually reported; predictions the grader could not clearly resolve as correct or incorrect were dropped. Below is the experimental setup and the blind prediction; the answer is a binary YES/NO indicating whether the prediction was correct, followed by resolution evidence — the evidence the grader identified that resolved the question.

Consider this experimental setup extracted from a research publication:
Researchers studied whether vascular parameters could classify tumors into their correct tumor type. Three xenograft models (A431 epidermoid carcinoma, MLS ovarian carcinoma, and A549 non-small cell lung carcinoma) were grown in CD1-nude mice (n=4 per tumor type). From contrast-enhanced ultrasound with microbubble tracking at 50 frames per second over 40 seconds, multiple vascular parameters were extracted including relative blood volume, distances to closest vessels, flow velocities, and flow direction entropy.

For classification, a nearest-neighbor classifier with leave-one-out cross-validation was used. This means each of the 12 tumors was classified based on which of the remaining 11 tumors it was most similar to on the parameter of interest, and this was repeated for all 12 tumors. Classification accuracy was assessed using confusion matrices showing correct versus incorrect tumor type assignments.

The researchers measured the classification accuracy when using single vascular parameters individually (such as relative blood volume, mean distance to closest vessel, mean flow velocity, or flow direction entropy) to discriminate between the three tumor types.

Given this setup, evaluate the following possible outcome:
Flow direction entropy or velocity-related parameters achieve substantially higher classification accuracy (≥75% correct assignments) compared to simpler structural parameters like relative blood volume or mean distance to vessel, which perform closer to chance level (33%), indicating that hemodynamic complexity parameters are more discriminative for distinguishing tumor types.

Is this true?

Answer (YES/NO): NO